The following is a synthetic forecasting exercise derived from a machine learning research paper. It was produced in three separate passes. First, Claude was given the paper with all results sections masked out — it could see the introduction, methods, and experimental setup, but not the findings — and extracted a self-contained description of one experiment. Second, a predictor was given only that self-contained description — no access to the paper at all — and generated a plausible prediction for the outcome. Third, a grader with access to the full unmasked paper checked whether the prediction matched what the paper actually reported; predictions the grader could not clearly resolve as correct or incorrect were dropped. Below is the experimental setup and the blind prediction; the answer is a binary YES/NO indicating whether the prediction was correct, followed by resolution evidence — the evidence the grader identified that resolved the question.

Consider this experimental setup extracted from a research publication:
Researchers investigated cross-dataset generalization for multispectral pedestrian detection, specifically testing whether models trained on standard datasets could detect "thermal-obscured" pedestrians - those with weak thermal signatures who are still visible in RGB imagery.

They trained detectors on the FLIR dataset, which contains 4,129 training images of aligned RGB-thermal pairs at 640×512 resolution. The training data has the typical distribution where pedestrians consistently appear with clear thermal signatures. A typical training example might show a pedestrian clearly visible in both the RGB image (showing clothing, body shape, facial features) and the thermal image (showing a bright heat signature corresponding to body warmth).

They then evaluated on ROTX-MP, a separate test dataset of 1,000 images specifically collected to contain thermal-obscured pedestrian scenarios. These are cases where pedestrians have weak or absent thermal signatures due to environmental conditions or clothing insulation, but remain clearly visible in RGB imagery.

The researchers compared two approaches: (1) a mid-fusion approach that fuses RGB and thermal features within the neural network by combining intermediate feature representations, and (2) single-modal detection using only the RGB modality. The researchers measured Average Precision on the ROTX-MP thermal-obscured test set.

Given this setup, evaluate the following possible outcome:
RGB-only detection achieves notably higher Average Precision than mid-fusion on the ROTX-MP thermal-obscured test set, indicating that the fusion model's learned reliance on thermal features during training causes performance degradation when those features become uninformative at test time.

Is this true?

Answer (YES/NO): NO